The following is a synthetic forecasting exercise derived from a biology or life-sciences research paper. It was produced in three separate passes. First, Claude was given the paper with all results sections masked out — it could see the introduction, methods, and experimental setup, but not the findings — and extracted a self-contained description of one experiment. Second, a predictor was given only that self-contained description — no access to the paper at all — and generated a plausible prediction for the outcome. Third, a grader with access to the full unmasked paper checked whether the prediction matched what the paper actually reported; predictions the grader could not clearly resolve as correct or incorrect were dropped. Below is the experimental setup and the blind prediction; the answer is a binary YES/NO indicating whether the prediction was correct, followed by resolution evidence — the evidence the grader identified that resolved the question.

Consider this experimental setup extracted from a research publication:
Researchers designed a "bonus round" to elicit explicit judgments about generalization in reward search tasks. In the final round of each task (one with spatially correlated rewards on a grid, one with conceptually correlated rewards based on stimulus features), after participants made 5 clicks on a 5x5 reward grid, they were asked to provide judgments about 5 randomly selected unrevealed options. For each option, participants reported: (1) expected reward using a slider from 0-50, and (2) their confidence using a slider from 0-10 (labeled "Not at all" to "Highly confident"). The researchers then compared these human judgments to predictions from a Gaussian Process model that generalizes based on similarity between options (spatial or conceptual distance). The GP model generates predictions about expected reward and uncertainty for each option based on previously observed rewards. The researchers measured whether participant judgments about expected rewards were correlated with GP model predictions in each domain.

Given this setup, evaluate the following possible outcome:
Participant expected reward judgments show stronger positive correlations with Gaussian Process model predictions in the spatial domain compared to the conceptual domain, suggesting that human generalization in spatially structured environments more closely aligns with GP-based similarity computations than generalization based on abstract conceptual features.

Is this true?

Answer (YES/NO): YES